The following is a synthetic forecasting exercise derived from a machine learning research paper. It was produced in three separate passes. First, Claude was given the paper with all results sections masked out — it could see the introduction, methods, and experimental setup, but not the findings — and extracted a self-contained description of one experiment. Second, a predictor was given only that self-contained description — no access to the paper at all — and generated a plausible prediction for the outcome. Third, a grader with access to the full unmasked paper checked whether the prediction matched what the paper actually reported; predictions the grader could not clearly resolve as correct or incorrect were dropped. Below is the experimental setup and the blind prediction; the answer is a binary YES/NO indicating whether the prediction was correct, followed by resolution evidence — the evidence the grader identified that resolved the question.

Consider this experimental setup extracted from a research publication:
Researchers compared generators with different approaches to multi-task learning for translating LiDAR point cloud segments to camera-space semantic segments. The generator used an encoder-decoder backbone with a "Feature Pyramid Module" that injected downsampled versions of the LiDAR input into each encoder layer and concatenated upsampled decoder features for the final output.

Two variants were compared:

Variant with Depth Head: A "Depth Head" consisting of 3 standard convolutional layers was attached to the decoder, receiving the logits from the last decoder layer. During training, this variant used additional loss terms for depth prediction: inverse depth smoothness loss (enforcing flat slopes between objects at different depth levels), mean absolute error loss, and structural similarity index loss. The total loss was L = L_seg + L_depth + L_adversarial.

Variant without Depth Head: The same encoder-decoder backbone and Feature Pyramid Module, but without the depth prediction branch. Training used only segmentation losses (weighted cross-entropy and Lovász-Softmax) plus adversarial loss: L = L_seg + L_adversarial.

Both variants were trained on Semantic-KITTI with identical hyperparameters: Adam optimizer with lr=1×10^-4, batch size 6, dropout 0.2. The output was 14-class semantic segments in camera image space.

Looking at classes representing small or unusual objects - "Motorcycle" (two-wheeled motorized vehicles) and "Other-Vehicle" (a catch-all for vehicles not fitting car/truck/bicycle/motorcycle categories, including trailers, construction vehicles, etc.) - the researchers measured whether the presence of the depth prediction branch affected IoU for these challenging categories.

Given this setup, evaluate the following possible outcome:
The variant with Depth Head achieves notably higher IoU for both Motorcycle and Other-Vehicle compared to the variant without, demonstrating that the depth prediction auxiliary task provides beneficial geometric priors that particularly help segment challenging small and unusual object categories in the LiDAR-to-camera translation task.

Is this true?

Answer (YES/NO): YES